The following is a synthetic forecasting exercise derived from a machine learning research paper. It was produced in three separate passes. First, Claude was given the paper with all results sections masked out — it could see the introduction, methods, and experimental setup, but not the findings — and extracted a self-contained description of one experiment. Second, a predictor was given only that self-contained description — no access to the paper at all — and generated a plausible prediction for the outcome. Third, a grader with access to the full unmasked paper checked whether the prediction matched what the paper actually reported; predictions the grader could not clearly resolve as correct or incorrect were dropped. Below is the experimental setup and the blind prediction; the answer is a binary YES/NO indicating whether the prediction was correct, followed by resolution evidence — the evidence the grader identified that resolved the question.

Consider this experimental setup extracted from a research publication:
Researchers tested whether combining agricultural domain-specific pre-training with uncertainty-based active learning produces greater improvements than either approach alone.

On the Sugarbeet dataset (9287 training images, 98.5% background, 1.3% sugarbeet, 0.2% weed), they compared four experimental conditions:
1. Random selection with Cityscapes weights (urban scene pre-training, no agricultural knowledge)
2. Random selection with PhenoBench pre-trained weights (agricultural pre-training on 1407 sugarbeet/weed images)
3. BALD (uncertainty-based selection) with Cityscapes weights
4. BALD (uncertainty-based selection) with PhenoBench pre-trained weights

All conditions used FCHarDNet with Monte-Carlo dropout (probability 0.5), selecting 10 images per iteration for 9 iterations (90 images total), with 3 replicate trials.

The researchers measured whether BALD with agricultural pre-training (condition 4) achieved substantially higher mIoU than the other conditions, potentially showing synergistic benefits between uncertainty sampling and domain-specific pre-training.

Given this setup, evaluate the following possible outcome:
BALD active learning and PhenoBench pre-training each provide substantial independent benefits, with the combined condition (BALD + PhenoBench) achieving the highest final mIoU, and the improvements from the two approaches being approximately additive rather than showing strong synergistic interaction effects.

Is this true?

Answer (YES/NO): NO